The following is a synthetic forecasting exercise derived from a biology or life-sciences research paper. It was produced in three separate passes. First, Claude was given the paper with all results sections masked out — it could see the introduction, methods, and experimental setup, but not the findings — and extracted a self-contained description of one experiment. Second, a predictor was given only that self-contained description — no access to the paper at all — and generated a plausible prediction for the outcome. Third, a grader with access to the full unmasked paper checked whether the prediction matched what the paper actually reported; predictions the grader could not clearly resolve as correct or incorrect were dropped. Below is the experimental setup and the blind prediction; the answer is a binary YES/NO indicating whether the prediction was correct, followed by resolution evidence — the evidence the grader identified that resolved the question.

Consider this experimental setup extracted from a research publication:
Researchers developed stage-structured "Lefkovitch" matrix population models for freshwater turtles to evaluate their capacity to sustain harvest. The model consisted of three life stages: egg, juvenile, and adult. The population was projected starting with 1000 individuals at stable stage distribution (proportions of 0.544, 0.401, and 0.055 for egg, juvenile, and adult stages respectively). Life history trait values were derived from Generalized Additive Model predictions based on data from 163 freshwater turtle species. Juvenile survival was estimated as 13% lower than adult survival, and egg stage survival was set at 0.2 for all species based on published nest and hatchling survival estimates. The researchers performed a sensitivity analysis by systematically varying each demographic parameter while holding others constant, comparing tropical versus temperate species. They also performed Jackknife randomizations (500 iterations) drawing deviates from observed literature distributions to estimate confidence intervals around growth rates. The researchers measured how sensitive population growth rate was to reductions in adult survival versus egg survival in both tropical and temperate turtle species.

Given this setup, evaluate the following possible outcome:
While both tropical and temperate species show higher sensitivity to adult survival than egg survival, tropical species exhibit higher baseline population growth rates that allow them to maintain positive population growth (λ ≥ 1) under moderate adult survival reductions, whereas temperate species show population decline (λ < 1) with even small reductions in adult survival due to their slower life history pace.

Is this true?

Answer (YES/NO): NO